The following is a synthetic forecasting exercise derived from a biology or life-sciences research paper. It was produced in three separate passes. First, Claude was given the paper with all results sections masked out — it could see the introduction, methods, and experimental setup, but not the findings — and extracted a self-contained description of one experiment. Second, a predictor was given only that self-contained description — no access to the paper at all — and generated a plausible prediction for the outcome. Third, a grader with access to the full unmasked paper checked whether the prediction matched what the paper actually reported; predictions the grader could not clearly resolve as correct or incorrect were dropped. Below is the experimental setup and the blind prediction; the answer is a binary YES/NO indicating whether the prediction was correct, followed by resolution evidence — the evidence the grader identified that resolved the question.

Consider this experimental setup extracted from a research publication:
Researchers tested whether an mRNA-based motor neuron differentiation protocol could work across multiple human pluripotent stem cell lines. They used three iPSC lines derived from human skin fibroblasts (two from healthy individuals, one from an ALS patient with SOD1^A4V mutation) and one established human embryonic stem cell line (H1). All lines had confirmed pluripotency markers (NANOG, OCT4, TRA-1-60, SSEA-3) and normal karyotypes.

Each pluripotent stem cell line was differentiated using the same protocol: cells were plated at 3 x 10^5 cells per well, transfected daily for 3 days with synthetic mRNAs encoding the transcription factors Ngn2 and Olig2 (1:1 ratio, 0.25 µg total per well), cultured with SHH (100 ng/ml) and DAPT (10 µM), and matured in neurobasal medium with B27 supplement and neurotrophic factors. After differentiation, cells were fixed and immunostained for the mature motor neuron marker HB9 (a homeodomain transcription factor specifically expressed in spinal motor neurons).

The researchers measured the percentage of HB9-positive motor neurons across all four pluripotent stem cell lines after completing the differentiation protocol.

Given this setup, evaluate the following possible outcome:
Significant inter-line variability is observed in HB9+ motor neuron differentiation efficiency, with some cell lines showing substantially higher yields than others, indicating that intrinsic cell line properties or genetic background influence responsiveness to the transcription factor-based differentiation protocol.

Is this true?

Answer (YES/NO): NO